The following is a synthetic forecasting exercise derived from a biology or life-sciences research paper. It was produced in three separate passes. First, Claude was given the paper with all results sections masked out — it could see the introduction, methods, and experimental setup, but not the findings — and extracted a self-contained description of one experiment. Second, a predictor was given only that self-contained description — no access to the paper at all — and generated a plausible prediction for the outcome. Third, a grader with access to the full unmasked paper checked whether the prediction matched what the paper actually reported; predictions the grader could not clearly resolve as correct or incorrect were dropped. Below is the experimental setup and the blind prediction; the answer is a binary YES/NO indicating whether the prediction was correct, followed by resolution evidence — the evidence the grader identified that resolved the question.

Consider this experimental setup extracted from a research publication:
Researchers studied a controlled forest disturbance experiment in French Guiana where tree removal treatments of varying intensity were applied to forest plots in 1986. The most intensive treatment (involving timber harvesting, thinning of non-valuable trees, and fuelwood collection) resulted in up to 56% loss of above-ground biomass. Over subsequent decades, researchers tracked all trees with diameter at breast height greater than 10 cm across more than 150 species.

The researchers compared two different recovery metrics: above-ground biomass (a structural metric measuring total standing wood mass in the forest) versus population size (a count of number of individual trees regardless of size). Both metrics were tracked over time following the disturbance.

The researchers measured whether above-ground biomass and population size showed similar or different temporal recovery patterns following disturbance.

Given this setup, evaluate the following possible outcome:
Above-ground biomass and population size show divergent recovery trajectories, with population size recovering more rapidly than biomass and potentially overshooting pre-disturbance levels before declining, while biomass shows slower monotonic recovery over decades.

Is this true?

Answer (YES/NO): YES